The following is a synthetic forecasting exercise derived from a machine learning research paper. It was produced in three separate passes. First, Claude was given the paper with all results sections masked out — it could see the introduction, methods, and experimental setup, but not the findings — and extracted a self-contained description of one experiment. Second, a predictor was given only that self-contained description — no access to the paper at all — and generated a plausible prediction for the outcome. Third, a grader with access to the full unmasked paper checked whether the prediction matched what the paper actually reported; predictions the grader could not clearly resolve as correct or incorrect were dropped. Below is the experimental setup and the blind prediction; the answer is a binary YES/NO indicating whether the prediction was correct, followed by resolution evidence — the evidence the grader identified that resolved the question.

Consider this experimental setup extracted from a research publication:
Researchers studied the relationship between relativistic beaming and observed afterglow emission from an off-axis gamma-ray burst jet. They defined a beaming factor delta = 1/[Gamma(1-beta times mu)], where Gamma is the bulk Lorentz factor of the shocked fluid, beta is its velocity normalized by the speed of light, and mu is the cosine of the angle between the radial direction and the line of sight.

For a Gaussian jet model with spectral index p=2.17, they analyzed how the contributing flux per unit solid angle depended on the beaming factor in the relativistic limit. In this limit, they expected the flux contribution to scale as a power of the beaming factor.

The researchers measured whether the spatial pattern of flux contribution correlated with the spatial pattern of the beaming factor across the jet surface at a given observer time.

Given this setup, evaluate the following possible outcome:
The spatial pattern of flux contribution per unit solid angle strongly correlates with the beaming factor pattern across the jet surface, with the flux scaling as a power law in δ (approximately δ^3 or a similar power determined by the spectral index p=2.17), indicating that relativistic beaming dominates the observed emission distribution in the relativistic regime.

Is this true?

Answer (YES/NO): YES